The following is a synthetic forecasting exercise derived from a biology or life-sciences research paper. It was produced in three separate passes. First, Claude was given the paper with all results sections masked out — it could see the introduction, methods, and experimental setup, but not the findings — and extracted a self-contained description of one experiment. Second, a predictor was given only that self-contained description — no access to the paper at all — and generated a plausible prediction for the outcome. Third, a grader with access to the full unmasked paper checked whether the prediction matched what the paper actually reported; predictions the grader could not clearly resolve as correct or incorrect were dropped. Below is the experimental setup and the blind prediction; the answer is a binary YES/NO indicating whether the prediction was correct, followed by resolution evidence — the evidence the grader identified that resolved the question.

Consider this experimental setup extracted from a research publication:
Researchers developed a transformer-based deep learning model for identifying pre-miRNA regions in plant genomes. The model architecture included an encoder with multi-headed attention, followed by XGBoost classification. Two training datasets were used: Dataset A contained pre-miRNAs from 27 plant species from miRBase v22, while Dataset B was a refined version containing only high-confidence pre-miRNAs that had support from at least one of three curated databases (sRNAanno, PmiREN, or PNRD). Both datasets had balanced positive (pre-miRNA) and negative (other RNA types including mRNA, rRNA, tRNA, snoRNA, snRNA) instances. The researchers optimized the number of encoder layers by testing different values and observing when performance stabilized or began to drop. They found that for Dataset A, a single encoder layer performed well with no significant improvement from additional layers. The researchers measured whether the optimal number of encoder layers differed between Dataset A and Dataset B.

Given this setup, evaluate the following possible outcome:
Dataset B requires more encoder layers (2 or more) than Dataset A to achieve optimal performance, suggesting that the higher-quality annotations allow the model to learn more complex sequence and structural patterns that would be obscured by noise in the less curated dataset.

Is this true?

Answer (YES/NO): YES